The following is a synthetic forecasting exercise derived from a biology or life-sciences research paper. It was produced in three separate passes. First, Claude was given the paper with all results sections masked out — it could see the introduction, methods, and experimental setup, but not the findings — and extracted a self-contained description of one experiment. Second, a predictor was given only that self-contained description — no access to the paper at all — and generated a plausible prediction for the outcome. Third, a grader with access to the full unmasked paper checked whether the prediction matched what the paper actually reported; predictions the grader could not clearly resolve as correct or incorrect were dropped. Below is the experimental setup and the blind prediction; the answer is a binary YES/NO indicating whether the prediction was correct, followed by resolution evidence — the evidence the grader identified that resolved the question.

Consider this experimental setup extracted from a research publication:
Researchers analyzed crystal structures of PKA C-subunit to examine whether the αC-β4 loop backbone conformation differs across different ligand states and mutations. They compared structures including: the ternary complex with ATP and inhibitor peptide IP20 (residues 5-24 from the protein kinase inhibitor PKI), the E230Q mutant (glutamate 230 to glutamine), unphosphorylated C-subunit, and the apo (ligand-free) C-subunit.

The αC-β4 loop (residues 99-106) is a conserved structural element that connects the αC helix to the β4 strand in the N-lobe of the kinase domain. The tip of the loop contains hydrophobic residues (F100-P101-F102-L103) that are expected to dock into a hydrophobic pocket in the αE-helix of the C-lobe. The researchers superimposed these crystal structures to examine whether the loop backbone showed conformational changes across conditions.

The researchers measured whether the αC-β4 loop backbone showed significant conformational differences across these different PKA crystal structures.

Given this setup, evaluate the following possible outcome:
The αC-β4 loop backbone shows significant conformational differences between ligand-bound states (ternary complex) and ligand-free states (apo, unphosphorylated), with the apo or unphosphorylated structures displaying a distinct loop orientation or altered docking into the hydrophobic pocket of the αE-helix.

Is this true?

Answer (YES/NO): NO